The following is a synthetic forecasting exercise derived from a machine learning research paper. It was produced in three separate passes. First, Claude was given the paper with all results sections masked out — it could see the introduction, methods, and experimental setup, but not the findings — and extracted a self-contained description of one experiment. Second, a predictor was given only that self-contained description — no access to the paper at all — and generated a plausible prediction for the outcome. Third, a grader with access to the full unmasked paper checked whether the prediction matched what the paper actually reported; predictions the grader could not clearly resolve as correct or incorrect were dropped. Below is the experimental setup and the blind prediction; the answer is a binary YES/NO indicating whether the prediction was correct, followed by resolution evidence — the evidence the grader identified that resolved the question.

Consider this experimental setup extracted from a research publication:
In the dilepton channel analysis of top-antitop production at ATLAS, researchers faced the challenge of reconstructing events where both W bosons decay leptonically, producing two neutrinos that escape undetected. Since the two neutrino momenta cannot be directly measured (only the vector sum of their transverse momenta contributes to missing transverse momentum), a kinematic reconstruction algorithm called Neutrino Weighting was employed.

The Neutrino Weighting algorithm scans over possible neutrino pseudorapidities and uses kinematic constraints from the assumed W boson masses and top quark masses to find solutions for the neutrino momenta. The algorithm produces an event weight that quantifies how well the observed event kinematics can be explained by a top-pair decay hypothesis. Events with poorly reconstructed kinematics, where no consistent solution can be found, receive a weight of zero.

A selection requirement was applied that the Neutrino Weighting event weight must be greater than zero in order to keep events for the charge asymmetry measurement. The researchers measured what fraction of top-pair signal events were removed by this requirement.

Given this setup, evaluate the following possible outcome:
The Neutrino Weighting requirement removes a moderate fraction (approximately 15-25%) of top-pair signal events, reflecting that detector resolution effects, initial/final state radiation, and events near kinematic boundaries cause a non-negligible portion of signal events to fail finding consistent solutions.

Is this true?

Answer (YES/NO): YES